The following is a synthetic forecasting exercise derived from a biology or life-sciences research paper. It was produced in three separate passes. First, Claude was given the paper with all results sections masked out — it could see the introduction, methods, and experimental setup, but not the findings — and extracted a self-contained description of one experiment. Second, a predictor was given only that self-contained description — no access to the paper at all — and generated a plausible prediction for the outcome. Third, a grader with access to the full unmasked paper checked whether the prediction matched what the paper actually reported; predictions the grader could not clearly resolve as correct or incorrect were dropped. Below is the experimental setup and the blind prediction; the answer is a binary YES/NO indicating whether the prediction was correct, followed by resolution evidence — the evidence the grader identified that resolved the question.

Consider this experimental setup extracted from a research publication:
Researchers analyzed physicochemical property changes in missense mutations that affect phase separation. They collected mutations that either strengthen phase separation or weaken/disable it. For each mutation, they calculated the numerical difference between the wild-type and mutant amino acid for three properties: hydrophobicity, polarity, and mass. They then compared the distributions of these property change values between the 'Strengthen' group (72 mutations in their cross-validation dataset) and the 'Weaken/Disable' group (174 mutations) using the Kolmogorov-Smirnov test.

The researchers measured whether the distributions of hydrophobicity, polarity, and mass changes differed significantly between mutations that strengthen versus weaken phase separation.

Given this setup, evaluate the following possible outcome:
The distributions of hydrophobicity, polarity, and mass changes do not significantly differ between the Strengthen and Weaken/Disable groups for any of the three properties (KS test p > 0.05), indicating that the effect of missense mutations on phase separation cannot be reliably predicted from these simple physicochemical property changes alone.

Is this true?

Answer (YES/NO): NO